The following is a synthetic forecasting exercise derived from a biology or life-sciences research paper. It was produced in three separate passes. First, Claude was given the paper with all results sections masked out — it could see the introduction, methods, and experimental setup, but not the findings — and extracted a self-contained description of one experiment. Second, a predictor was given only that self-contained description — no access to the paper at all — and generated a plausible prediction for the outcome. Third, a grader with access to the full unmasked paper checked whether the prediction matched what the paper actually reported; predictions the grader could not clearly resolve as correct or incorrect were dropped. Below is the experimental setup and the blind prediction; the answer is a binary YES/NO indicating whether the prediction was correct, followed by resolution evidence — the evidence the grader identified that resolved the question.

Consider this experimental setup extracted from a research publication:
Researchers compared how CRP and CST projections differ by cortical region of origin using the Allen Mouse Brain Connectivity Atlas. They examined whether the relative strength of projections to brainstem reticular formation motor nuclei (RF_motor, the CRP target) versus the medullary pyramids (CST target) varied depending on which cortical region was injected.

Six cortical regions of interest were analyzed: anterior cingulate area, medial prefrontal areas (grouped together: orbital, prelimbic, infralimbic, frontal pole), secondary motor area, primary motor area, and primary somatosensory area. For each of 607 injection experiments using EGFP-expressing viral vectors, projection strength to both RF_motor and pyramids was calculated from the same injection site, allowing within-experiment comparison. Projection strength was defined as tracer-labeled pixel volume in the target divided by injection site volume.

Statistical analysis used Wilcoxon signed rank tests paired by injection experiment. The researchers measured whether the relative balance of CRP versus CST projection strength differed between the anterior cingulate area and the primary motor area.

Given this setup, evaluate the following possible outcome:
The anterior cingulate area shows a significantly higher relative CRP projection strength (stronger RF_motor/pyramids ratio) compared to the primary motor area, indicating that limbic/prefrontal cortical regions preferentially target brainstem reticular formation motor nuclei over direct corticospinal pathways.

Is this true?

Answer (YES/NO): YES